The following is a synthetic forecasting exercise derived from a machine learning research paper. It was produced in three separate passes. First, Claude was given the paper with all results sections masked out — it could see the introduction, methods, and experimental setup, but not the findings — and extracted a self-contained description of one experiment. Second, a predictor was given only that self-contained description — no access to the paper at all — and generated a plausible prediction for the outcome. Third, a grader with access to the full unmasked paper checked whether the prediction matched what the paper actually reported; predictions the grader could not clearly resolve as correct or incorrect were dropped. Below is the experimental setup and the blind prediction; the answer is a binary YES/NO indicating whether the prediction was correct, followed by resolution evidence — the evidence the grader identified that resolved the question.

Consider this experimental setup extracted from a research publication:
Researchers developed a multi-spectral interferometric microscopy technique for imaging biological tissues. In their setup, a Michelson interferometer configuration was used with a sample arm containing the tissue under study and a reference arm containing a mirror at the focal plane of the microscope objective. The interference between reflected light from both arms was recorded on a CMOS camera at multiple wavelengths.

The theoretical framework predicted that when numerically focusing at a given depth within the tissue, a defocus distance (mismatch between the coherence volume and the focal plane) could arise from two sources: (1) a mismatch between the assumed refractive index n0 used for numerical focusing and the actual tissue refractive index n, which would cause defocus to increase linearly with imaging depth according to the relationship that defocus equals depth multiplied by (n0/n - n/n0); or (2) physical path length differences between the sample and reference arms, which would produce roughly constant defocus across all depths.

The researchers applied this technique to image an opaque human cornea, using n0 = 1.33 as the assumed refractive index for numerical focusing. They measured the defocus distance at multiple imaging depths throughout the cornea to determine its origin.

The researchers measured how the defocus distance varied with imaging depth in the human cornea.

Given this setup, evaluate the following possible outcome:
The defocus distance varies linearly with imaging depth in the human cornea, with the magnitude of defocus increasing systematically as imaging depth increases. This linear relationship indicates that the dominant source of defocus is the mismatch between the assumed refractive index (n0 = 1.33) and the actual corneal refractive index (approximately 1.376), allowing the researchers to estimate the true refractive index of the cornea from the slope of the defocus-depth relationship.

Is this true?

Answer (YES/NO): NO